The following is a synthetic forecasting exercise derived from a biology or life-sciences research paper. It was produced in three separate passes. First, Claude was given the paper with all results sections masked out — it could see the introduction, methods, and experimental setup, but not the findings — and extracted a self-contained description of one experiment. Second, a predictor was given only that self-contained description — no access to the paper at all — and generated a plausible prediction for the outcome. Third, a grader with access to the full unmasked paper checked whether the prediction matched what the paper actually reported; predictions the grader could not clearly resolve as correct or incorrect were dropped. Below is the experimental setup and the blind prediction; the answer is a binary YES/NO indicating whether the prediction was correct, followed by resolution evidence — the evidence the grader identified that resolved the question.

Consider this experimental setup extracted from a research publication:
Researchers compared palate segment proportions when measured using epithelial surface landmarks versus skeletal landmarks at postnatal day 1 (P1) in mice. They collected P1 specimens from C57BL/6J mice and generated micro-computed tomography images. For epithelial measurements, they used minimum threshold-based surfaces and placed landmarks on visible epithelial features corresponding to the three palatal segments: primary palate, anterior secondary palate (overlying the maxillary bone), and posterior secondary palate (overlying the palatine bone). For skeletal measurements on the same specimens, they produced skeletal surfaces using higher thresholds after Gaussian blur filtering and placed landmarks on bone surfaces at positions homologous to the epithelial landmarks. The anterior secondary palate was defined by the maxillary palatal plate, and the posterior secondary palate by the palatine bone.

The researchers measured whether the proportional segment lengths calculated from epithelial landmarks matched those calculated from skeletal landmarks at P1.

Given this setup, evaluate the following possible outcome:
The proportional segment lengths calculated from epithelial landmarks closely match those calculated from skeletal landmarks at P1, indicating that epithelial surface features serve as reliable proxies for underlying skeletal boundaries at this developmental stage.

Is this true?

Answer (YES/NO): NO